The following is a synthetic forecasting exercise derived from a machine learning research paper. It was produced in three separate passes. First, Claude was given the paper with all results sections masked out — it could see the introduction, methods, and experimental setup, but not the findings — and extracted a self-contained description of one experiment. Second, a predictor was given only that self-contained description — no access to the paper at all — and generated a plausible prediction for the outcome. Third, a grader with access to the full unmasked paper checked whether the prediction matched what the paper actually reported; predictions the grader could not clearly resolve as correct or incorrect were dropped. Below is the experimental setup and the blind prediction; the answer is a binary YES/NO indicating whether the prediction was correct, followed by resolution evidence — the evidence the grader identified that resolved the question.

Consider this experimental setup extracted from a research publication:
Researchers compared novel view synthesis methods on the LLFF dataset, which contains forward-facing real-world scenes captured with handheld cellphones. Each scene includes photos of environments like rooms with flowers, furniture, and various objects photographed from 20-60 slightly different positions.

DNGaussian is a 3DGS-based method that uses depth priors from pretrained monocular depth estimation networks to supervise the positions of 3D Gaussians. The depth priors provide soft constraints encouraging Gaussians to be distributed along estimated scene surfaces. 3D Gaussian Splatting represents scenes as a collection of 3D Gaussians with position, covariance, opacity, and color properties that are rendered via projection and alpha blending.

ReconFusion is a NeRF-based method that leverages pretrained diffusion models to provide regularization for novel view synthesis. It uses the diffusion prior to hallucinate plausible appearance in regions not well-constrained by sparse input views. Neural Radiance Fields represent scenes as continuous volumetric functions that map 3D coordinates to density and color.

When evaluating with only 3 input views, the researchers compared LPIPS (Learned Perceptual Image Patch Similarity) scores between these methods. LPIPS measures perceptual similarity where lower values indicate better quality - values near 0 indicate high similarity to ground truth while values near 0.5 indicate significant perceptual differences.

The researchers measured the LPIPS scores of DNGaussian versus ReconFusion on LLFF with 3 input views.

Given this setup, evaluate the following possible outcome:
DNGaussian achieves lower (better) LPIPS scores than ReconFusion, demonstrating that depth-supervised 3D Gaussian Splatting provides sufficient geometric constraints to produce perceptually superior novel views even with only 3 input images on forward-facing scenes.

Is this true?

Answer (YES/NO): NO